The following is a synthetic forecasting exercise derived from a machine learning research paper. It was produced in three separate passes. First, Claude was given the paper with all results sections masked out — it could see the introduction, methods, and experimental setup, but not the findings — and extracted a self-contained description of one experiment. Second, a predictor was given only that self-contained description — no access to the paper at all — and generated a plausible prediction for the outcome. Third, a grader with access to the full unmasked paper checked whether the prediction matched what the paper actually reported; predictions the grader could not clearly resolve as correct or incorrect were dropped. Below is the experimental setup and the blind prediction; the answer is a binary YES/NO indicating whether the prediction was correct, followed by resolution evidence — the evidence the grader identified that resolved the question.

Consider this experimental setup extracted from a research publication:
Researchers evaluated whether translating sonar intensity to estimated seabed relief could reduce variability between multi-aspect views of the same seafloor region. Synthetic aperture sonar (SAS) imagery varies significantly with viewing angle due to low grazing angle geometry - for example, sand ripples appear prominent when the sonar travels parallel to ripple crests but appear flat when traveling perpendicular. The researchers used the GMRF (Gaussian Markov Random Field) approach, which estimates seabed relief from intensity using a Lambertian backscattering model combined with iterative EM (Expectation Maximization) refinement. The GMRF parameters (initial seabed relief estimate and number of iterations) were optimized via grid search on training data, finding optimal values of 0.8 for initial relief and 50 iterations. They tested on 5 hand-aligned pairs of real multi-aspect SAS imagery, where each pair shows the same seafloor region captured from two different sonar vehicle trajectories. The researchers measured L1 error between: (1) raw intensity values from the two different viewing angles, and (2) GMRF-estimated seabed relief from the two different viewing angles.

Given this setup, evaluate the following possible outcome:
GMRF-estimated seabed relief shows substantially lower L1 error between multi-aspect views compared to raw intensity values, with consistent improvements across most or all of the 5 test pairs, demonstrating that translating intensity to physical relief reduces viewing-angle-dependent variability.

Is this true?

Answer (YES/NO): NO